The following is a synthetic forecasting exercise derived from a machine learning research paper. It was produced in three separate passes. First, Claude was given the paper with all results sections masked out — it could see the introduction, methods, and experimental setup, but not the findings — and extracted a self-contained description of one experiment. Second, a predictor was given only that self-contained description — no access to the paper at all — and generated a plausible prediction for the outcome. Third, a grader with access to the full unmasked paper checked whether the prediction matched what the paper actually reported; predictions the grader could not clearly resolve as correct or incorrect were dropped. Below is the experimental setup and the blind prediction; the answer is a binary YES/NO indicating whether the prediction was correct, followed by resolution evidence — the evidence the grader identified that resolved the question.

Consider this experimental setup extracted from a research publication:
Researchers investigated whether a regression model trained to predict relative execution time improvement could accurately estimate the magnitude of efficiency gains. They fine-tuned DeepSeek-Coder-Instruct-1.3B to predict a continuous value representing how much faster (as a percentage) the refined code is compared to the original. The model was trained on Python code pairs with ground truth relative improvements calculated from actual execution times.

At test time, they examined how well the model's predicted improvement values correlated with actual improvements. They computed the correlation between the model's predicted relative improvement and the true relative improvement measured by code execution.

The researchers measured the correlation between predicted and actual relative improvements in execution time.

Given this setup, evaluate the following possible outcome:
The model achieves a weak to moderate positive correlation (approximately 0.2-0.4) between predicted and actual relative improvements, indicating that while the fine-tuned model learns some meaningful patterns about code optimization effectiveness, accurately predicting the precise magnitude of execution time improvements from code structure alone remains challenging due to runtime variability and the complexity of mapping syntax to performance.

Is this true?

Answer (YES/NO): NO